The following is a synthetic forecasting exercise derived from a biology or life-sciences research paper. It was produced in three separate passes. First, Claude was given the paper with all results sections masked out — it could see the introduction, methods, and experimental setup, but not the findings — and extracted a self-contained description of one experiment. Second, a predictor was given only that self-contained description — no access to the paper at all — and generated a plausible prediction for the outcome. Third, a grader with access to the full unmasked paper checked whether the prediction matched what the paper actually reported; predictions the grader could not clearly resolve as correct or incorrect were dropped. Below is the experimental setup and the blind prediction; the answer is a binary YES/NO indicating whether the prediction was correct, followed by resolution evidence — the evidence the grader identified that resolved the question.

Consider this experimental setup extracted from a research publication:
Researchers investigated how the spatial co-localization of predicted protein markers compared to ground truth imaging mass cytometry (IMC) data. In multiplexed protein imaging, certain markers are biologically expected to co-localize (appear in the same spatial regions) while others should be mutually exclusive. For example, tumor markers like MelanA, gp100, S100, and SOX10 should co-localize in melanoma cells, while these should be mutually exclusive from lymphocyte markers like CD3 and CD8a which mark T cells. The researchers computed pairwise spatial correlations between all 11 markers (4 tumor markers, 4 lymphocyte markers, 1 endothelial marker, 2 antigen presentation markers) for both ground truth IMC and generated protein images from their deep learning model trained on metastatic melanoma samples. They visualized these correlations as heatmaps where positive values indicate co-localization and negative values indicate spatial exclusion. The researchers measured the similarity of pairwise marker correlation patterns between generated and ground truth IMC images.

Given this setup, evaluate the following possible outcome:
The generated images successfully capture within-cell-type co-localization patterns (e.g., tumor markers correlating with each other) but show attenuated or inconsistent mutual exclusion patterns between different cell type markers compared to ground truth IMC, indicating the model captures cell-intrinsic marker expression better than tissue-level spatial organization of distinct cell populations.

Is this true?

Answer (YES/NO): NO